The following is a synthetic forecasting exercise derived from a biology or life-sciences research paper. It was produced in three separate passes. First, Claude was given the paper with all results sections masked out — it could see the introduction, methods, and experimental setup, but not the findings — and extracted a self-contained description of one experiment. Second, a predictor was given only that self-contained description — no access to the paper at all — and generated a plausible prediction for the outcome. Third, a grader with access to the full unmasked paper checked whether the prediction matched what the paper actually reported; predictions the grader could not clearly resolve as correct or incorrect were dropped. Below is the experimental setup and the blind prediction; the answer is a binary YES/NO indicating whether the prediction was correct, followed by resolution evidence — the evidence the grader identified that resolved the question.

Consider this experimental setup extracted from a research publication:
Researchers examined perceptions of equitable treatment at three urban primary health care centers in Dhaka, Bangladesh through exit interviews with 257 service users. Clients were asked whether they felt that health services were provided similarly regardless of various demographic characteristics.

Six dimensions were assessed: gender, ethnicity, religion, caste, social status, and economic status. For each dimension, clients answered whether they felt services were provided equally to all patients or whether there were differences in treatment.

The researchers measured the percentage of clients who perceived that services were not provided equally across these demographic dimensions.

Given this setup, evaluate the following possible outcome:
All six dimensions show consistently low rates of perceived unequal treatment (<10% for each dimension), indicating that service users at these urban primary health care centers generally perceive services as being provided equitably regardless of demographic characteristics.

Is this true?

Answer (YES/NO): NO